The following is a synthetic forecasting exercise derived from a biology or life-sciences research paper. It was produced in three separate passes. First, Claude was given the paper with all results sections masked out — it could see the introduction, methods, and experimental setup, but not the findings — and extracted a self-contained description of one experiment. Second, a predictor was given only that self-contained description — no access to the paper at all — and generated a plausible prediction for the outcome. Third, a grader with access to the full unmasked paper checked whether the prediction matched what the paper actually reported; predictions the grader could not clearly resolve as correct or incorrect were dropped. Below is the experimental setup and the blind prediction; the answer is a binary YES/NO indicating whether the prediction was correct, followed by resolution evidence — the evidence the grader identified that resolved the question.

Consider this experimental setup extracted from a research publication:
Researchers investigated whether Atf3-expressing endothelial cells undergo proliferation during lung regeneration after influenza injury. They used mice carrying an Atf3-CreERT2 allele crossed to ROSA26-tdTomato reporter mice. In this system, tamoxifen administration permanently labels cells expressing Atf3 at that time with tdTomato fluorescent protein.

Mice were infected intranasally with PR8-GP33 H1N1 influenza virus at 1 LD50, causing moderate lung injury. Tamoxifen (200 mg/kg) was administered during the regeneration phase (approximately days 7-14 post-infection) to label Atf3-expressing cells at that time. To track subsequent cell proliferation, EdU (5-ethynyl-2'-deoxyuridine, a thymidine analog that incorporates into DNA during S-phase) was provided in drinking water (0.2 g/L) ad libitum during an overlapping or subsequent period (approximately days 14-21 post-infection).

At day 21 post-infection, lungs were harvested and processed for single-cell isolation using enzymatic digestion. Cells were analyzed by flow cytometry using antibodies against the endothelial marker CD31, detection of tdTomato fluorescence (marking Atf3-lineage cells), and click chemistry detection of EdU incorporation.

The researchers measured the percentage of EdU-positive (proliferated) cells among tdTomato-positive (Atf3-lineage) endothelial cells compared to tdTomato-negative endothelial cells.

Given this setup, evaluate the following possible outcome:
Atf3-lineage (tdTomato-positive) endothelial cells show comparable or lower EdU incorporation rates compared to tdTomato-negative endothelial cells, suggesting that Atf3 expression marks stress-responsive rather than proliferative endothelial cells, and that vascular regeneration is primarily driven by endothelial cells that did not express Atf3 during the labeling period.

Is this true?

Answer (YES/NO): NO